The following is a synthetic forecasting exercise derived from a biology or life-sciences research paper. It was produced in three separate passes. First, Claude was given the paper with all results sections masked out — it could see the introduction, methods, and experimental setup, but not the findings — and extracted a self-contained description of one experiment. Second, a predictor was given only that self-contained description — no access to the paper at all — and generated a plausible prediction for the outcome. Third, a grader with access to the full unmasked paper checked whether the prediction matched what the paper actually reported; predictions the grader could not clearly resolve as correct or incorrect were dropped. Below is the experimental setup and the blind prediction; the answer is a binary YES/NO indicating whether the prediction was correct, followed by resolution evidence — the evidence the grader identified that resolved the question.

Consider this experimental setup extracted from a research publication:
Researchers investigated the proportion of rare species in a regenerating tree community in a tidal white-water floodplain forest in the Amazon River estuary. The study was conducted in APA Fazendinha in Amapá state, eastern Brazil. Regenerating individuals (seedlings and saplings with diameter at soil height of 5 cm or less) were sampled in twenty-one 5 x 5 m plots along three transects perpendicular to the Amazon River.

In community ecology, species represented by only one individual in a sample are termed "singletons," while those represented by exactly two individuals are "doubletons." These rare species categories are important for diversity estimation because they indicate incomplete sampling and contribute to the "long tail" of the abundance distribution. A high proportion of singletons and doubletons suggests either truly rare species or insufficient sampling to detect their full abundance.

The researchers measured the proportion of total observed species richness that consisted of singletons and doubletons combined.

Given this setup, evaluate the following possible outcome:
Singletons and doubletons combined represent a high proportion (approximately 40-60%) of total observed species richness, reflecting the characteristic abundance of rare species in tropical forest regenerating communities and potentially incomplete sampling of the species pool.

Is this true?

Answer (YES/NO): YES